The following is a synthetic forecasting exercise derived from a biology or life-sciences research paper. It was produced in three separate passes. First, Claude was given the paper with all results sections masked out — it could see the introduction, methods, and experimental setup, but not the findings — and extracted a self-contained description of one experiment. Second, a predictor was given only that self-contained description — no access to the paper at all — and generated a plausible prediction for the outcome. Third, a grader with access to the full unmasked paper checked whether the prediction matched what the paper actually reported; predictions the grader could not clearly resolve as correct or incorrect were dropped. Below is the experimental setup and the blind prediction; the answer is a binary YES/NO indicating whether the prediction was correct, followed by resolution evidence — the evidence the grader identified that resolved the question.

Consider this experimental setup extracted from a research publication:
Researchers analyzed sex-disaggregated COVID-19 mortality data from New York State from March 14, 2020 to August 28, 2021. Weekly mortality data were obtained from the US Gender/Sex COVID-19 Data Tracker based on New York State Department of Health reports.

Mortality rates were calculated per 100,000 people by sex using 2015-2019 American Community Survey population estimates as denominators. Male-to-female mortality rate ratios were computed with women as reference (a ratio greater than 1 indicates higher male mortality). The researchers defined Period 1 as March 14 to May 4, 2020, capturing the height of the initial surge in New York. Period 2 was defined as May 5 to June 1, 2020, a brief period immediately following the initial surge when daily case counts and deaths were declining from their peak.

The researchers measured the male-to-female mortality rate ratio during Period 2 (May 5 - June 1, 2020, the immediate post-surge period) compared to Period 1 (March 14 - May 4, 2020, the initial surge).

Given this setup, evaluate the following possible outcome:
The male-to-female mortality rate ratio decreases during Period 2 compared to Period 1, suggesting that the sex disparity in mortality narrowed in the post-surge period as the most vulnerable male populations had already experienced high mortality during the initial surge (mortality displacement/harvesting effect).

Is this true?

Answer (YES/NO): YES